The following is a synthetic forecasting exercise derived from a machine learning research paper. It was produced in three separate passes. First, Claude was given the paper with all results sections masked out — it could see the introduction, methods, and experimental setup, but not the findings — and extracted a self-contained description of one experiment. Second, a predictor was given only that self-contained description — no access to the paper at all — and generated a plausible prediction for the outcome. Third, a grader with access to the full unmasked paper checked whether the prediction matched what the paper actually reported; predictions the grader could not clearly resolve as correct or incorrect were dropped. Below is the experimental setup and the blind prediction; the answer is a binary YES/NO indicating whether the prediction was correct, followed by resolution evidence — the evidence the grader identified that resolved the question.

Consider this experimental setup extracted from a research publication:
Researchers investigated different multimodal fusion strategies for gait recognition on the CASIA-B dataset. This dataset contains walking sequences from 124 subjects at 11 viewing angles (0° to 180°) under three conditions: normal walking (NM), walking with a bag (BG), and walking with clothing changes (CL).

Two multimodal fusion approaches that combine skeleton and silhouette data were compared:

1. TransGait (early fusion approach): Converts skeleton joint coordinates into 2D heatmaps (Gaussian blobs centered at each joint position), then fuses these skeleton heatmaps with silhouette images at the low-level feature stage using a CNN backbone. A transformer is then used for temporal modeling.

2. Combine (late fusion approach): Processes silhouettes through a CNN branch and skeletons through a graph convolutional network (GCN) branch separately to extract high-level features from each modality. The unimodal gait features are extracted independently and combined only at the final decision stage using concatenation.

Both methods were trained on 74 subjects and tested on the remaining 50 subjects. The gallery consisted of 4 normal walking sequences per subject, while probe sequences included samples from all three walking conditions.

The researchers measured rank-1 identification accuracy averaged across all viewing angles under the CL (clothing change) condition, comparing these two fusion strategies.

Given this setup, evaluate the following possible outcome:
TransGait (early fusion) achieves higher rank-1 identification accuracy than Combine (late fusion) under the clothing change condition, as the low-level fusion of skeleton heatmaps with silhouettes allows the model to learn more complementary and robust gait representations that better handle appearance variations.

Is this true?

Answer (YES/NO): NO